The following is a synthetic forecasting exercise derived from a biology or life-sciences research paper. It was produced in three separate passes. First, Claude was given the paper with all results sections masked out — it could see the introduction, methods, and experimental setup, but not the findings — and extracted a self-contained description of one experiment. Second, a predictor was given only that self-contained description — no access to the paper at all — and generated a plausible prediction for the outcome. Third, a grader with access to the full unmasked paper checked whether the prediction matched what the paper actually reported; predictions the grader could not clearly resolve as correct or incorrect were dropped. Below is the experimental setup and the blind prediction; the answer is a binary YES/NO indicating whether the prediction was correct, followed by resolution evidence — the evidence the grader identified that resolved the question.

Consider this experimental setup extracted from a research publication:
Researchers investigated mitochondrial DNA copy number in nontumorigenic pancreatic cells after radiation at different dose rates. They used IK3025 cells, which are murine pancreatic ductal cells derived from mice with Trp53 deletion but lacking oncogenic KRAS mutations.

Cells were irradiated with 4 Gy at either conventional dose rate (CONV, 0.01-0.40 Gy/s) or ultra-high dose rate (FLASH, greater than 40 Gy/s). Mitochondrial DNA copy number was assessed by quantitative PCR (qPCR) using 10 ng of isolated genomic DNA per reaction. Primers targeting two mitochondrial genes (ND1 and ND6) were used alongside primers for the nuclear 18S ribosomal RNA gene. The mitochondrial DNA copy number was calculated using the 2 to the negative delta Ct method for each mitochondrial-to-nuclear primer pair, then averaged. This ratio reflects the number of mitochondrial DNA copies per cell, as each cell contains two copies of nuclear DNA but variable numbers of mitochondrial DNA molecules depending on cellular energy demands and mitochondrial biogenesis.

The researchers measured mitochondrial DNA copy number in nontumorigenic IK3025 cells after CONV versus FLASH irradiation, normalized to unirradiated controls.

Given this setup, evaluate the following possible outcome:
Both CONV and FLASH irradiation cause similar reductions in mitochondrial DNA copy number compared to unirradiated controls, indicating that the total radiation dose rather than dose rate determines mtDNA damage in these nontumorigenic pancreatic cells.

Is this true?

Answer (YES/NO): NO